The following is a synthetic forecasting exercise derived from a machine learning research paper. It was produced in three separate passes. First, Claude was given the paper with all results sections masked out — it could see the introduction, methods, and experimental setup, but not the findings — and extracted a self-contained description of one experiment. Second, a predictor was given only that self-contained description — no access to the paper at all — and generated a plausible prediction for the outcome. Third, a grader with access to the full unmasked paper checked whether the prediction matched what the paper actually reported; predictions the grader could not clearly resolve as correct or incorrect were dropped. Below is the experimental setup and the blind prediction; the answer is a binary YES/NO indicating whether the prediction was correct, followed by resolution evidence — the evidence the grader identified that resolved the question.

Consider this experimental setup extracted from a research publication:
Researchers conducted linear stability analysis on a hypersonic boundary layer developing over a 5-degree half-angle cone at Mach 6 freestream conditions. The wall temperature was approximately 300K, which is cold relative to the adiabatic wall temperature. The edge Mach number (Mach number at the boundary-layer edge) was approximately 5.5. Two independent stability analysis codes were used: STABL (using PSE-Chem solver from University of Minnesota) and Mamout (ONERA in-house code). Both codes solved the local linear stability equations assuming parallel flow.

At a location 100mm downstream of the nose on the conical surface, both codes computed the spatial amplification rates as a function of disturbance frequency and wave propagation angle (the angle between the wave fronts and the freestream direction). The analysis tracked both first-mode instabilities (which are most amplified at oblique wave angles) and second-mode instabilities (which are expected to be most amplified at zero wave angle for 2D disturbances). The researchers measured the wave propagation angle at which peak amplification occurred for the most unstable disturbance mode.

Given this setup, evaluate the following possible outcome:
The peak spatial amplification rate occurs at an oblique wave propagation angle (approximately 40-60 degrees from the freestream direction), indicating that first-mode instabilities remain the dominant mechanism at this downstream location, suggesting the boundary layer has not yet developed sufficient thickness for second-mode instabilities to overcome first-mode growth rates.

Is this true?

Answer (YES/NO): NO